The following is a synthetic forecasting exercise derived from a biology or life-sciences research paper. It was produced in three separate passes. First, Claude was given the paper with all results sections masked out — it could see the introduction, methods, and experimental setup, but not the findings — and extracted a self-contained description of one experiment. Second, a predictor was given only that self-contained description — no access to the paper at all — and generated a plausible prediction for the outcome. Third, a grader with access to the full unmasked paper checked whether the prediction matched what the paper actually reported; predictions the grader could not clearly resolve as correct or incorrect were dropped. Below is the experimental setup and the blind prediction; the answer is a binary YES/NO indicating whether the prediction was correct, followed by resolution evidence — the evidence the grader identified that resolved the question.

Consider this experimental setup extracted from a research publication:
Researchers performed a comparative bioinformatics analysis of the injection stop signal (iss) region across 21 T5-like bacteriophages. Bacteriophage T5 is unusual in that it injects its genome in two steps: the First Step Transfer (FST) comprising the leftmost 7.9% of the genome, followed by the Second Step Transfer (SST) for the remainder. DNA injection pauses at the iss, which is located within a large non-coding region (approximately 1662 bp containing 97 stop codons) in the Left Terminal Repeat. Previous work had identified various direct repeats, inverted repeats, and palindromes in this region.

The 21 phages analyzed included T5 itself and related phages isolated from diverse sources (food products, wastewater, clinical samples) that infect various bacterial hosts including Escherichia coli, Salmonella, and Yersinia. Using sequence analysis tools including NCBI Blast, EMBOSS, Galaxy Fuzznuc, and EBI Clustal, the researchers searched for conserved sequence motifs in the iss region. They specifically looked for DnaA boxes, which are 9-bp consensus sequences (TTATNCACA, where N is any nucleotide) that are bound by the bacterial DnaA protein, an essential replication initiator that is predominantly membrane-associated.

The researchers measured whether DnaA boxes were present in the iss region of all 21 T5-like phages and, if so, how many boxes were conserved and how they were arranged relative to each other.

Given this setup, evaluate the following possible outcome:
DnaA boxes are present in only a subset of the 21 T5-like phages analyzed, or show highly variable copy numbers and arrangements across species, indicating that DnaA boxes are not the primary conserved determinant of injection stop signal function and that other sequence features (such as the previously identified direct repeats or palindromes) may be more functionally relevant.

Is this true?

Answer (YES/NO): NO